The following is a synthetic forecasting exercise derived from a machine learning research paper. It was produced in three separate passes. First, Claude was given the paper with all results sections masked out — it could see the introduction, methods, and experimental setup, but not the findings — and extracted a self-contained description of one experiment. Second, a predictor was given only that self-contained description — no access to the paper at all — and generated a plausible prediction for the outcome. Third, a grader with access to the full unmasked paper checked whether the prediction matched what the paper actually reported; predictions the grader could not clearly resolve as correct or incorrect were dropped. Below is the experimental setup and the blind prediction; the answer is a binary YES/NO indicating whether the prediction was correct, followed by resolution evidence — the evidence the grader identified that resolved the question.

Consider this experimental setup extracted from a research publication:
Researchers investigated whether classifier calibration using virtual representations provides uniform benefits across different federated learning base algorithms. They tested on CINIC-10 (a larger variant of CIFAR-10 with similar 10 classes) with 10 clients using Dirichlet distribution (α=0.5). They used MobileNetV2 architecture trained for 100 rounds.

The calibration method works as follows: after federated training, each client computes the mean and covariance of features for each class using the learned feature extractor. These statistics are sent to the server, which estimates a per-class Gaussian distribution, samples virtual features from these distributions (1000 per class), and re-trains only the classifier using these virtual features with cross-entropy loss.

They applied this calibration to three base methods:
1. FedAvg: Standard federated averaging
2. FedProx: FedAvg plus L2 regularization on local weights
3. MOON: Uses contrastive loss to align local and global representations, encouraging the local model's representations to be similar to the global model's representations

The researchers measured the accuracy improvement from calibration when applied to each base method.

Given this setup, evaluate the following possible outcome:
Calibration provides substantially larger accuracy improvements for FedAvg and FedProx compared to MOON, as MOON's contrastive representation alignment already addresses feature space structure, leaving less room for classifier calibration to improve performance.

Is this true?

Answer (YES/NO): YES